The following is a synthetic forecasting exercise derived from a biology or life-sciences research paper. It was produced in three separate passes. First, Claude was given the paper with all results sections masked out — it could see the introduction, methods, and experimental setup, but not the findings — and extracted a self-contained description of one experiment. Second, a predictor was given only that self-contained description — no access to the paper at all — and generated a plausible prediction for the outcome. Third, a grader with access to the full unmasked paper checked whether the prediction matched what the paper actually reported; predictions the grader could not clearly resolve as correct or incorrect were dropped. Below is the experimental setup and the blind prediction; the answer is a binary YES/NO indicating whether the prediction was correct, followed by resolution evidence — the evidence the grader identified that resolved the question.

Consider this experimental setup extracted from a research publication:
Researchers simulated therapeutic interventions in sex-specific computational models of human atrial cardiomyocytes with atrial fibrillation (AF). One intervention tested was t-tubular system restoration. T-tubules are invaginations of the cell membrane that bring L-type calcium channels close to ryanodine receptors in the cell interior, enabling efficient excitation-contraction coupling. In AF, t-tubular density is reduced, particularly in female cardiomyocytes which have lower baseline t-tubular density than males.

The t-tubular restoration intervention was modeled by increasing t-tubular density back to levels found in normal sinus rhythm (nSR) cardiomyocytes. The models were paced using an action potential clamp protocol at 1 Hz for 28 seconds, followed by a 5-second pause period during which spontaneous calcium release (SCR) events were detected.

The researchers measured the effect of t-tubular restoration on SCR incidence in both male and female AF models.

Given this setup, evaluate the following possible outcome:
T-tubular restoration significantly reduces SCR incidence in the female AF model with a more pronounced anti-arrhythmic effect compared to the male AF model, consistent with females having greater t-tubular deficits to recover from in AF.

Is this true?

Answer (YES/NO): YES